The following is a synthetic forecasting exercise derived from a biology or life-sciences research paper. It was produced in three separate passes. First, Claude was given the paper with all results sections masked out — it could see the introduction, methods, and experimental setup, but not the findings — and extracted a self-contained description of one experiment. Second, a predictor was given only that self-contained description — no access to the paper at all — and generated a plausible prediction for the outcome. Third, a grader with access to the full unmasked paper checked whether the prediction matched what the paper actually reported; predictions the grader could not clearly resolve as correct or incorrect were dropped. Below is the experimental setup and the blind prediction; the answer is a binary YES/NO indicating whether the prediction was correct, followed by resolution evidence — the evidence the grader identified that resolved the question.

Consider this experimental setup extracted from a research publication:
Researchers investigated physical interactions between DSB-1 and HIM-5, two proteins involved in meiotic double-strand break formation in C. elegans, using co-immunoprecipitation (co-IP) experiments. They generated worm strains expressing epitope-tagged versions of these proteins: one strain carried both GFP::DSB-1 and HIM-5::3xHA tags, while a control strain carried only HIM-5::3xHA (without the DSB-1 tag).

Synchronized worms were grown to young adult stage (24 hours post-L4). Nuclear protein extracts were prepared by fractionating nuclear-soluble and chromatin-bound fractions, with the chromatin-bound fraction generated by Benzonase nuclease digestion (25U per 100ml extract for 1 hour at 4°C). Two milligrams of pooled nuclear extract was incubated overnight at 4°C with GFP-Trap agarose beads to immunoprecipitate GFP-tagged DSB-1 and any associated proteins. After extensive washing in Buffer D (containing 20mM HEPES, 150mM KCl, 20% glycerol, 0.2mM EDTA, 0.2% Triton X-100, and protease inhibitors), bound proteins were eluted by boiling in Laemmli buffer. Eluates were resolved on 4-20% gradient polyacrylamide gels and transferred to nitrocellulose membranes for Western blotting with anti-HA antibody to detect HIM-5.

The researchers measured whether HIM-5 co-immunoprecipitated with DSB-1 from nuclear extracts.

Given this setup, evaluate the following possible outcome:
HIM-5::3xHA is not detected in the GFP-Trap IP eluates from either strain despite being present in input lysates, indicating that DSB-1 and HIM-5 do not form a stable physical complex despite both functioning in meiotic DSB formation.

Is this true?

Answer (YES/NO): NO